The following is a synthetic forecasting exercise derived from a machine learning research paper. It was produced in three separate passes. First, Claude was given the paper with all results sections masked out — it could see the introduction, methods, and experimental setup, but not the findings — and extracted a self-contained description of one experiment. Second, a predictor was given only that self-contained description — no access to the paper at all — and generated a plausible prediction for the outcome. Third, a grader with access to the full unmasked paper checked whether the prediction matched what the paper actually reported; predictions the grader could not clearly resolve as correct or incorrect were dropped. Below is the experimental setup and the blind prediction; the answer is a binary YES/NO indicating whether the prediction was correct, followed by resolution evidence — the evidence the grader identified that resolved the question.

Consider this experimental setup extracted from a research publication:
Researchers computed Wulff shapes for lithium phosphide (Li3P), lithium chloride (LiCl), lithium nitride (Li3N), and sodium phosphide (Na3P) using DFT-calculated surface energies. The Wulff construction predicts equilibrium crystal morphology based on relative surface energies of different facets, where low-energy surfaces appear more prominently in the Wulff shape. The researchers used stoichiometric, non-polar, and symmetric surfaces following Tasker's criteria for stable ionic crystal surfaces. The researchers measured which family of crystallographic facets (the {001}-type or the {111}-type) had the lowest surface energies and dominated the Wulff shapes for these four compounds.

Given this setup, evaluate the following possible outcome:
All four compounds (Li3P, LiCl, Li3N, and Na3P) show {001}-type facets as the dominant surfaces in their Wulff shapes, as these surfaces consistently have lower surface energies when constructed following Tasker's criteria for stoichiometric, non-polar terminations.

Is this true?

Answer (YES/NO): YES